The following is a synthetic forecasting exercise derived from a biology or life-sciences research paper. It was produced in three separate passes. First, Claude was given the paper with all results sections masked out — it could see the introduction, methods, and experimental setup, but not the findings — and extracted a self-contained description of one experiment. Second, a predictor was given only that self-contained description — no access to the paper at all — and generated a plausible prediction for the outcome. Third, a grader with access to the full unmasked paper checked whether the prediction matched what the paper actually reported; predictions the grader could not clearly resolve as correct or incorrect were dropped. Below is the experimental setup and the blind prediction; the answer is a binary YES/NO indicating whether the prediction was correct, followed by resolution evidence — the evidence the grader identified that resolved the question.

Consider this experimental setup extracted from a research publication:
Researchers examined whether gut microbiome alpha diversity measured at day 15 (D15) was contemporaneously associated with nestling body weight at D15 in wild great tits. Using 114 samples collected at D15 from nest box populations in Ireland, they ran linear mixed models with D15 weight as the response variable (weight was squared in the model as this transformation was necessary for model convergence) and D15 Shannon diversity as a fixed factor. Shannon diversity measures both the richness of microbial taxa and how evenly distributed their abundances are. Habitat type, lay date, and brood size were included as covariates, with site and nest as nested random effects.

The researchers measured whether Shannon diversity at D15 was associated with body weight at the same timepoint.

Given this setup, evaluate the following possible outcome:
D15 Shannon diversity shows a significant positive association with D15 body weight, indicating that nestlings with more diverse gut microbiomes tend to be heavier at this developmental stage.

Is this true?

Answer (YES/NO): NO